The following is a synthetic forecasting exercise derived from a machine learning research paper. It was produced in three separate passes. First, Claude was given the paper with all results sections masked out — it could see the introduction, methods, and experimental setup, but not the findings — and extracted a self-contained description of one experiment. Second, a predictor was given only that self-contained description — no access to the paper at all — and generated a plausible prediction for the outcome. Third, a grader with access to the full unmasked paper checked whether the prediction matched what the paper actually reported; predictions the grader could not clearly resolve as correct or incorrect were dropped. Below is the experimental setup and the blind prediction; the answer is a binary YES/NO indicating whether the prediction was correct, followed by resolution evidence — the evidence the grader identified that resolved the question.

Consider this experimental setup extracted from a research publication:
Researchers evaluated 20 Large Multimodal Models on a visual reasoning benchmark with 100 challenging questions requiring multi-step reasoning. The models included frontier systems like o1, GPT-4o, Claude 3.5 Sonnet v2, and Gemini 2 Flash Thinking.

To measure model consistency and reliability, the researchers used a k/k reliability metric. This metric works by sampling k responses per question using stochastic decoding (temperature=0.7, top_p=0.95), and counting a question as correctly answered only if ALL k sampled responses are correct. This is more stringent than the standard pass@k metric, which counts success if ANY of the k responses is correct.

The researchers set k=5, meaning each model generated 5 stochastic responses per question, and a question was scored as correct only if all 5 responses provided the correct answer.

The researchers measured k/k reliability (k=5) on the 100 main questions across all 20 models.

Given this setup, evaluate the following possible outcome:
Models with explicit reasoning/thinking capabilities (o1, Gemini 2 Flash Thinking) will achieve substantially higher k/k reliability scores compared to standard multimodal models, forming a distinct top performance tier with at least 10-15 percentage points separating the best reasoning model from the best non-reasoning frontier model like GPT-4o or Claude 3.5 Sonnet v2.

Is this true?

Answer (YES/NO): NO